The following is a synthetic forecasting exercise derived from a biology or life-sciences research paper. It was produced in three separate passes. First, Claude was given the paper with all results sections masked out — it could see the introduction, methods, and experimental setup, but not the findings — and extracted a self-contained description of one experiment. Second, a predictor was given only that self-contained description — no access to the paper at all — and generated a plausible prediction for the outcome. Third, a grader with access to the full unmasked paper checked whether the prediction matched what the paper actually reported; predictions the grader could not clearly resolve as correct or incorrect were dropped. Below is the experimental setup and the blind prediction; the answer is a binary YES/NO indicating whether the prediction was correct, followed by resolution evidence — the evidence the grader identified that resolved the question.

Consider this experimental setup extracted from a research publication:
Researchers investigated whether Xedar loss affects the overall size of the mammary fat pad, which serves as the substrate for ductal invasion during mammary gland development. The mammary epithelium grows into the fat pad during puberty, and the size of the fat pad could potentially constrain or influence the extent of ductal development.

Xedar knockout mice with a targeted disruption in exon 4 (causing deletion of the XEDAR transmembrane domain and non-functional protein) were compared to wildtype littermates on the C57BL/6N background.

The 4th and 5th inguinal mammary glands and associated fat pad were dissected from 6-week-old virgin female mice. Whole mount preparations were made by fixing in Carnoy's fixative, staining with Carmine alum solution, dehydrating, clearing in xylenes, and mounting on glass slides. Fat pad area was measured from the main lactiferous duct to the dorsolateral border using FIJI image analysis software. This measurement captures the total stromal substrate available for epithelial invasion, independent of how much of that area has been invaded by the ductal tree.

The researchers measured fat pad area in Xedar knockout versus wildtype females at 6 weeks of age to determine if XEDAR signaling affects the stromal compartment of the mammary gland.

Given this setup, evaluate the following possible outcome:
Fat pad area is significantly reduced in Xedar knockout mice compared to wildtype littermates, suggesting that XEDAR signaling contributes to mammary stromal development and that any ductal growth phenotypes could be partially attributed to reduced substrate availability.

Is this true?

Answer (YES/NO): NO